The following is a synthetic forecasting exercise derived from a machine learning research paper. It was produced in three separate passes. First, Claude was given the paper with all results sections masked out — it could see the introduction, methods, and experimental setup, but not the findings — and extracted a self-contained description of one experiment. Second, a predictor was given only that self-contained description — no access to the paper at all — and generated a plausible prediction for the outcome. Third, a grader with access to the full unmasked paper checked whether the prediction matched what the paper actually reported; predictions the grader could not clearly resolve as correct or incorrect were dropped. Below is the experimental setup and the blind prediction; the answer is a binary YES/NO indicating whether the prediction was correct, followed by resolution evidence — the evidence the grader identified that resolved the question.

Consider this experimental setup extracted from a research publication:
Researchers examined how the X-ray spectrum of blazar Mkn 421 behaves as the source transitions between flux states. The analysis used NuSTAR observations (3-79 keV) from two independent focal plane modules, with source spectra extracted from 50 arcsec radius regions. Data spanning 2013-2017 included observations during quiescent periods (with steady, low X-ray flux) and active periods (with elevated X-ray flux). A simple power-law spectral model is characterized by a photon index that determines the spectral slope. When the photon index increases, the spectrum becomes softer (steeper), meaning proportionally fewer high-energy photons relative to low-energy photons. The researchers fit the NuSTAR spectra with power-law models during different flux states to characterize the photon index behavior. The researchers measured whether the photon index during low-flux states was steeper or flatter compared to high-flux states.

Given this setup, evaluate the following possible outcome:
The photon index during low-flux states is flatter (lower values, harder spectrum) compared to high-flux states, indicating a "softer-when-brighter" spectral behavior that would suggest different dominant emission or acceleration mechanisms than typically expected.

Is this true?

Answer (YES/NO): NO